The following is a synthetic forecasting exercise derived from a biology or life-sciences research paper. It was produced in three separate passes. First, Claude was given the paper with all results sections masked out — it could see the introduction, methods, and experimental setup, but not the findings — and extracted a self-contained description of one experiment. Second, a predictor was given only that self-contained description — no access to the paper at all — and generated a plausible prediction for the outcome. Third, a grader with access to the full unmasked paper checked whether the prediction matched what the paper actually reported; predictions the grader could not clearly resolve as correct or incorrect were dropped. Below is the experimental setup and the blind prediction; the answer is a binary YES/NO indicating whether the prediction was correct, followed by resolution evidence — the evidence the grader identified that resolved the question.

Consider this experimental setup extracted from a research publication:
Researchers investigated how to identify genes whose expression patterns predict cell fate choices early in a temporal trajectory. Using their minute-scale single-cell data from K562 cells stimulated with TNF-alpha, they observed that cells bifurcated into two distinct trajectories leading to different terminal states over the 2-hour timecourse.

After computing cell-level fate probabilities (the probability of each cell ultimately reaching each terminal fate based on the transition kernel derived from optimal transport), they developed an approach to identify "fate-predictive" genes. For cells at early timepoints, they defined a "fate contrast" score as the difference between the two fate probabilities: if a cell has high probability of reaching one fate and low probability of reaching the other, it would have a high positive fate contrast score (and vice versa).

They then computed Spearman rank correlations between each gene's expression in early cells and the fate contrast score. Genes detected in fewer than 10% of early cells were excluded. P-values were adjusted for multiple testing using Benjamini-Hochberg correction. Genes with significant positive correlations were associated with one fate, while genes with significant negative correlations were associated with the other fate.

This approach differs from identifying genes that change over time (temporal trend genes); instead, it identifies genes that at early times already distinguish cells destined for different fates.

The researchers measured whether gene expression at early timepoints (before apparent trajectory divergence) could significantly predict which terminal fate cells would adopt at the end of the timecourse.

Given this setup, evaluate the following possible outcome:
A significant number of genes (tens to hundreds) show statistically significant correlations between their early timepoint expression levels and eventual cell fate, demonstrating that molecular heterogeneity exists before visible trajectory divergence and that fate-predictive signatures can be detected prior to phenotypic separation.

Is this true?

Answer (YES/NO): YES